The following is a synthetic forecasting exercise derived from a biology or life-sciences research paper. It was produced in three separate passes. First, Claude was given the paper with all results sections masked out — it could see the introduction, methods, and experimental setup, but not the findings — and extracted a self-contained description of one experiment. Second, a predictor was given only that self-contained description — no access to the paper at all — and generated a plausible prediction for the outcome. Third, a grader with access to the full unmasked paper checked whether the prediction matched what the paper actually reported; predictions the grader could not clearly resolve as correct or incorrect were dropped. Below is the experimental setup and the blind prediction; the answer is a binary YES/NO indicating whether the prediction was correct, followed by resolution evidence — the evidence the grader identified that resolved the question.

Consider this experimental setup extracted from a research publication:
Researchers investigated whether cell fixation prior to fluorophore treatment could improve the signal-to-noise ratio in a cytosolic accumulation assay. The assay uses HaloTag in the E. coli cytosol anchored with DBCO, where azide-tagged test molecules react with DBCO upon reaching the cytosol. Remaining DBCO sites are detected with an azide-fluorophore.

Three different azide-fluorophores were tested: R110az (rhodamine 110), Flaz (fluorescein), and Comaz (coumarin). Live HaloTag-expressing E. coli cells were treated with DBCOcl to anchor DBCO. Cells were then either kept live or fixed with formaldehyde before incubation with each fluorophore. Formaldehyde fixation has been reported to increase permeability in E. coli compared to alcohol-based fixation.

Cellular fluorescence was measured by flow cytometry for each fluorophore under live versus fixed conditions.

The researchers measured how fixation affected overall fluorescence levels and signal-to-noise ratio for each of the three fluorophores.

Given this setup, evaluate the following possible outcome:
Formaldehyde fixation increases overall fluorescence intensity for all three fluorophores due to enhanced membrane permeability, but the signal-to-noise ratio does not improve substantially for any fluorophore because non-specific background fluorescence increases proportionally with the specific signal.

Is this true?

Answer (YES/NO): NO